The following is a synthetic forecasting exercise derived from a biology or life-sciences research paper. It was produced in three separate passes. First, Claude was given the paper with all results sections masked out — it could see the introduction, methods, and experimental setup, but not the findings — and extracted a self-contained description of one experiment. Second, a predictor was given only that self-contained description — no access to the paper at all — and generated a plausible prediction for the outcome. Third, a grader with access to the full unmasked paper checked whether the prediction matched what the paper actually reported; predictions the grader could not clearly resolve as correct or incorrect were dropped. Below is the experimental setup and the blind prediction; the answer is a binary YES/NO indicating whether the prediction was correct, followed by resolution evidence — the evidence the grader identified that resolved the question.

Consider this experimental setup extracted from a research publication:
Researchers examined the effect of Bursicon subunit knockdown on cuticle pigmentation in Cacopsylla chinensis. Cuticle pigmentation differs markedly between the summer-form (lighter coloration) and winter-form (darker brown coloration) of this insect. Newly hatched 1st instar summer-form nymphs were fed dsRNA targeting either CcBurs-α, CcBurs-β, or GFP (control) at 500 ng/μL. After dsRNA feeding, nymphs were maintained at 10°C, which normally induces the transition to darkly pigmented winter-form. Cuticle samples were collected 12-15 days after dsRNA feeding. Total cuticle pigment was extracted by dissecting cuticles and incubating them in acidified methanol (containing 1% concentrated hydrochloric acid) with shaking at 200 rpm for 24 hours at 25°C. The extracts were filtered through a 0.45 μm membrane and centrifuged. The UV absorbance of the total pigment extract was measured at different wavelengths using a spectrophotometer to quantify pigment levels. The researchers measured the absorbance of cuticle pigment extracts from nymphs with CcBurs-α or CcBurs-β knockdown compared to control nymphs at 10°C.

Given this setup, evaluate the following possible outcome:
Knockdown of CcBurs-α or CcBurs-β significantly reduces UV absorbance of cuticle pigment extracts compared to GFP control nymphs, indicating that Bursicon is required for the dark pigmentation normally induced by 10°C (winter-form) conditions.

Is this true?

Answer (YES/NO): YES